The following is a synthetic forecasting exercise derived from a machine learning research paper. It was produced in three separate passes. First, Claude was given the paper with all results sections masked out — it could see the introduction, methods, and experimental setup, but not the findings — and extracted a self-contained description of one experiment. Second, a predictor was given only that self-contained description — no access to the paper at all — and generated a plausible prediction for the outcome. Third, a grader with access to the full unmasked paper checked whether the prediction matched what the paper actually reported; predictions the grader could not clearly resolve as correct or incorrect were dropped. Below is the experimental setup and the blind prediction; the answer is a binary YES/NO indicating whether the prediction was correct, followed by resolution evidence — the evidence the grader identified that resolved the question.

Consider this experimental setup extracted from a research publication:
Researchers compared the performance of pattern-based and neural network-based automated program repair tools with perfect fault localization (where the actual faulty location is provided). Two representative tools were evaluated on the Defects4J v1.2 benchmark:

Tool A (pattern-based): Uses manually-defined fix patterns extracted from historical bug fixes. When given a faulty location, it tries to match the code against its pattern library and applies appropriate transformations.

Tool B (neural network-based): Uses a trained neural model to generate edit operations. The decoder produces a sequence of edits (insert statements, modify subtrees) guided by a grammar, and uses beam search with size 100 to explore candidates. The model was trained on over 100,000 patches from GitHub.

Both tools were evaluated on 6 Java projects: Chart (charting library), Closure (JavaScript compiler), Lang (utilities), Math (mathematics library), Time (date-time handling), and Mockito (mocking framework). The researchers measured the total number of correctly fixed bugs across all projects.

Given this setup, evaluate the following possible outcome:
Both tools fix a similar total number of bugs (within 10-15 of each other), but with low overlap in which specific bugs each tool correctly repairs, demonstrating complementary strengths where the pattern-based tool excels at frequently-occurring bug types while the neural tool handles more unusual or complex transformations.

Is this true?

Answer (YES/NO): NO